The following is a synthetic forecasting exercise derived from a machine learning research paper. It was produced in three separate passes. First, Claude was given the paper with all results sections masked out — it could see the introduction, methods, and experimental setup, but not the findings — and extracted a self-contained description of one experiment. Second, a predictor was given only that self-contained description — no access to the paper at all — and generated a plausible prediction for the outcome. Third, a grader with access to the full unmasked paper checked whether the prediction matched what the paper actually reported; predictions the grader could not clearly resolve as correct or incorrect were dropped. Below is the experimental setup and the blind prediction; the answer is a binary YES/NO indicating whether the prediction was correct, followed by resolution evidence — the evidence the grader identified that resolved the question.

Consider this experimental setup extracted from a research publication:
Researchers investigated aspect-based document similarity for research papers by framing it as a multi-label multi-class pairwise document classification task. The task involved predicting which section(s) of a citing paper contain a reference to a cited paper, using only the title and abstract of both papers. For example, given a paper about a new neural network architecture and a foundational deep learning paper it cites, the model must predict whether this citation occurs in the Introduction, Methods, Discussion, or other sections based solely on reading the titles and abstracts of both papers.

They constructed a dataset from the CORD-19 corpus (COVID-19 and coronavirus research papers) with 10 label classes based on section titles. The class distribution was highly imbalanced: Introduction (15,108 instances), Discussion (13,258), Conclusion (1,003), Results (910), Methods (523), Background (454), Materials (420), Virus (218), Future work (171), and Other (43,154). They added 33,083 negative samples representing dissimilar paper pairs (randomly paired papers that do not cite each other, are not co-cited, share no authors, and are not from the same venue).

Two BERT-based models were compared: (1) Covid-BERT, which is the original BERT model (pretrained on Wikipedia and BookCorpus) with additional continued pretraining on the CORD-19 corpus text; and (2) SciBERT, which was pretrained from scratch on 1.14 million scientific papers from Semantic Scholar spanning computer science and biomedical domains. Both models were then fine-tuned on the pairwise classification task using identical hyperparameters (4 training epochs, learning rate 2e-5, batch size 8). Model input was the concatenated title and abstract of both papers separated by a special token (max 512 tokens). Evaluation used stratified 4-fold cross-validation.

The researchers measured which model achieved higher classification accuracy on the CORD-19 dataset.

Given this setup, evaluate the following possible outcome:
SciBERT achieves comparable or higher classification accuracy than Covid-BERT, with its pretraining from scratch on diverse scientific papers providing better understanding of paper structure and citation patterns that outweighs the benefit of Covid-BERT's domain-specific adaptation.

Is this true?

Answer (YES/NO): YES